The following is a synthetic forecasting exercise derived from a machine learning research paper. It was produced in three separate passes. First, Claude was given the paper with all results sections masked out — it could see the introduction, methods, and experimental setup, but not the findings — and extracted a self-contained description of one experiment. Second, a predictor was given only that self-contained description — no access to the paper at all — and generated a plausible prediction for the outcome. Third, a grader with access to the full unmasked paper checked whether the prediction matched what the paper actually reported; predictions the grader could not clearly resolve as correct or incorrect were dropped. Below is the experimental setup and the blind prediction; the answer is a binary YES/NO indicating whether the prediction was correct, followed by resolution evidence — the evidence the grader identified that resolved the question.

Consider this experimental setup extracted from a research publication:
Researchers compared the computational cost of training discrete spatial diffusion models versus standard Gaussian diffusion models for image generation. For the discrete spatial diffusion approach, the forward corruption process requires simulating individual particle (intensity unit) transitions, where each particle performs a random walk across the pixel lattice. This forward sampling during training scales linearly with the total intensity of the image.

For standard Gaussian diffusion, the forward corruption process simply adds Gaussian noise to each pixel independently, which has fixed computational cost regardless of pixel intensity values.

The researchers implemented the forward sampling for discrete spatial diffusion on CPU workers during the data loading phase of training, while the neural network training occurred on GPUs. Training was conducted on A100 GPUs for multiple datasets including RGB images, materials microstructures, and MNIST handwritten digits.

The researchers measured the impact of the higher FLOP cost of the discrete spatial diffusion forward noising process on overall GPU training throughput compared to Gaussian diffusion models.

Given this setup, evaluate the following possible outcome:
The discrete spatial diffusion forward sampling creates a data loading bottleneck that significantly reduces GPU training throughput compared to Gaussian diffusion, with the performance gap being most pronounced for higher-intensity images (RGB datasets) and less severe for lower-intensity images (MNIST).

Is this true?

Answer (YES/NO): NO